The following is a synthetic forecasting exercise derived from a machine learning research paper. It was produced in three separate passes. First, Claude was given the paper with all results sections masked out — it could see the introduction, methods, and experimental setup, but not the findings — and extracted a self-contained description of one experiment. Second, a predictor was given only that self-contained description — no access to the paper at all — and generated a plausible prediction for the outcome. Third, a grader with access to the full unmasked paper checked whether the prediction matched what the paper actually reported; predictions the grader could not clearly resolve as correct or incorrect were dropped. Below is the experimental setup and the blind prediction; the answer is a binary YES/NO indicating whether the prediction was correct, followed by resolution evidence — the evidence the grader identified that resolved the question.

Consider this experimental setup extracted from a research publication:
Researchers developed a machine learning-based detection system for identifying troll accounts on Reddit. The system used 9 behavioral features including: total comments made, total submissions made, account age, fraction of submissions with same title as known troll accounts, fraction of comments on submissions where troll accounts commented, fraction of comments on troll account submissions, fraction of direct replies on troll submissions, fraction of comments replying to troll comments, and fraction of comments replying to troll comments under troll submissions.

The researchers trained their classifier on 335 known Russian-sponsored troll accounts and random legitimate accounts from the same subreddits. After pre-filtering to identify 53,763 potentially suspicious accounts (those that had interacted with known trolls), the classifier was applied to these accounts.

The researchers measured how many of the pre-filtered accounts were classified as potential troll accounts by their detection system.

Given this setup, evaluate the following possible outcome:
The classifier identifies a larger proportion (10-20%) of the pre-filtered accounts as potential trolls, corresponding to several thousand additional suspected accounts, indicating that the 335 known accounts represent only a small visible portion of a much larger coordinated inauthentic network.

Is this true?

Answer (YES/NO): NO